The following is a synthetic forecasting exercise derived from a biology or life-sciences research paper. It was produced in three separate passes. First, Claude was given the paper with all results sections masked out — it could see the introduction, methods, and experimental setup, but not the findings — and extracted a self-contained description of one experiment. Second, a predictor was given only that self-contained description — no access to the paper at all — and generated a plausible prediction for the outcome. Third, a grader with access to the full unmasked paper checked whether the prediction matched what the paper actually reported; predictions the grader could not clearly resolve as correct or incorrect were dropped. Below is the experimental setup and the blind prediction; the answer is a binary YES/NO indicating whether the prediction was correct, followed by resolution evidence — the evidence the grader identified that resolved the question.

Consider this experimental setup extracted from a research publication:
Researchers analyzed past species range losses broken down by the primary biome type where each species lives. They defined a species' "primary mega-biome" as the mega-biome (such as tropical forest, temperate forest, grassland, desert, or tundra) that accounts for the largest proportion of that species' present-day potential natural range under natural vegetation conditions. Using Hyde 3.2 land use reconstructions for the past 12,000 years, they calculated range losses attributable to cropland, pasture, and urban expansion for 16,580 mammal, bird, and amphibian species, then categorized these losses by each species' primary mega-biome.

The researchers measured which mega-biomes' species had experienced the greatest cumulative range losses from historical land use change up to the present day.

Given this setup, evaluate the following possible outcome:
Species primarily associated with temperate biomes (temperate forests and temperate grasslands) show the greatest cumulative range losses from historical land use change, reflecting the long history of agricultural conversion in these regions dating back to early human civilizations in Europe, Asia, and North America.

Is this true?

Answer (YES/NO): NO